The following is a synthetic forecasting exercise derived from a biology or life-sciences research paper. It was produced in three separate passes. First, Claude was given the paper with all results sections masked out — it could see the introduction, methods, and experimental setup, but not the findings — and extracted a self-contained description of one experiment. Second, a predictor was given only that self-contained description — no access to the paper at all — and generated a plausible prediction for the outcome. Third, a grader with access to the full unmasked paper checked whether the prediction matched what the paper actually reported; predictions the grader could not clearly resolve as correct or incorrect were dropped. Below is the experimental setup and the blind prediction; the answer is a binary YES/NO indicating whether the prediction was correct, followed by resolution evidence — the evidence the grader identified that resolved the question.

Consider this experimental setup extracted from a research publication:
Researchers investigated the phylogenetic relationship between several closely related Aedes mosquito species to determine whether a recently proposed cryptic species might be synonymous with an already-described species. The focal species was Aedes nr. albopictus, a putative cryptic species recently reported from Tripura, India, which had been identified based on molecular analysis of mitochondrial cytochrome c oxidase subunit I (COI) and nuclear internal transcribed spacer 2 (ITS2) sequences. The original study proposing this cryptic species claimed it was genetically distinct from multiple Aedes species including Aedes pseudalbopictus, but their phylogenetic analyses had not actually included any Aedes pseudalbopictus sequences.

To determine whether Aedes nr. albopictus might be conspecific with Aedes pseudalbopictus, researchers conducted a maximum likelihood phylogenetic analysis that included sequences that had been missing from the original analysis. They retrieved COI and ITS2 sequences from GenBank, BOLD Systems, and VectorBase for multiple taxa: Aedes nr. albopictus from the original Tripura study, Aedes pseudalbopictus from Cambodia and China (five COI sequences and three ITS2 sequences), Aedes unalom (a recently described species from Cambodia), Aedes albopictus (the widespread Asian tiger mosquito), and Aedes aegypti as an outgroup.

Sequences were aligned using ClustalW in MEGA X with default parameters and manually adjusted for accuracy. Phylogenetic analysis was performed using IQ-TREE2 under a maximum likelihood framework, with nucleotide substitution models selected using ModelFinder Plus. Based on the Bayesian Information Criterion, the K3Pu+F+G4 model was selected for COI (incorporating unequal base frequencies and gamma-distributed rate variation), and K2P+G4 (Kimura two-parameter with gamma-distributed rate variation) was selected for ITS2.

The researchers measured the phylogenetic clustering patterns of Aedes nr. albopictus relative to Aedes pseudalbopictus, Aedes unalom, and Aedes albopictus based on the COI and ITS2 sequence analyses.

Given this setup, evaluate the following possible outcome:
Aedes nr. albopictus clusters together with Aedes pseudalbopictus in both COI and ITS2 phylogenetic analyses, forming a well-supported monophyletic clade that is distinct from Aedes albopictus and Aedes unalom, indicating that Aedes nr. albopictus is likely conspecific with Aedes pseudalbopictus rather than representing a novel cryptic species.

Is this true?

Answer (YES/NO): YES